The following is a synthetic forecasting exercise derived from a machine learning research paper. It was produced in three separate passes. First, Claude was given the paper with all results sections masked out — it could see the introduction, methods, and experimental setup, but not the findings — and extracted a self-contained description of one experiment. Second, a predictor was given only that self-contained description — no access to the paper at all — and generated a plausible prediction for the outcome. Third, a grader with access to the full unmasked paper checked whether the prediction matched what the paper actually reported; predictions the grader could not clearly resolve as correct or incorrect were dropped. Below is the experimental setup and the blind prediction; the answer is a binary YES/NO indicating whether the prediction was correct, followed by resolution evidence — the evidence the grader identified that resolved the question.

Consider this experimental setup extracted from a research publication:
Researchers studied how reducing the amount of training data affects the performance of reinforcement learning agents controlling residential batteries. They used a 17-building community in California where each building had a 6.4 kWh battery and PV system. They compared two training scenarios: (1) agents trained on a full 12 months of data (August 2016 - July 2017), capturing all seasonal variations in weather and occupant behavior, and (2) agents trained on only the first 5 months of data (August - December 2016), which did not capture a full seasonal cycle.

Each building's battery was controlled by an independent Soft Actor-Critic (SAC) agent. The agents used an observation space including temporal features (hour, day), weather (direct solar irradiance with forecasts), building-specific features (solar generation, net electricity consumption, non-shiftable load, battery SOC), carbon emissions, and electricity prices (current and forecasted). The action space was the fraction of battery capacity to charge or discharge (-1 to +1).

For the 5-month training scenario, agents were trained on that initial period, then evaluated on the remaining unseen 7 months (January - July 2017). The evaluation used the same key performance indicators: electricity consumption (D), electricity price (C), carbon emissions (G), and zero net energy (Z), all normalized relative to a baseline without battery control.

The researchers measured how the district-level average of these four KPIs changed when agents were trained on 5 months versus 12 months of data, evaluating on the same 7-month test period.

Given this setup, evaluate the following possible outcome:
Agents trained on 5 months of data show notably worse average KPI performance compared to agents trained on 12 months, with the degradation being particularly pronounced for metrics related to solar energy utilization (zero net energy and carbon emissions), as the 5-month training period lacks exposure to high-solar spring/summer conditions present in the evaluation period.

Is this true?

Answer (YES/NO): NO